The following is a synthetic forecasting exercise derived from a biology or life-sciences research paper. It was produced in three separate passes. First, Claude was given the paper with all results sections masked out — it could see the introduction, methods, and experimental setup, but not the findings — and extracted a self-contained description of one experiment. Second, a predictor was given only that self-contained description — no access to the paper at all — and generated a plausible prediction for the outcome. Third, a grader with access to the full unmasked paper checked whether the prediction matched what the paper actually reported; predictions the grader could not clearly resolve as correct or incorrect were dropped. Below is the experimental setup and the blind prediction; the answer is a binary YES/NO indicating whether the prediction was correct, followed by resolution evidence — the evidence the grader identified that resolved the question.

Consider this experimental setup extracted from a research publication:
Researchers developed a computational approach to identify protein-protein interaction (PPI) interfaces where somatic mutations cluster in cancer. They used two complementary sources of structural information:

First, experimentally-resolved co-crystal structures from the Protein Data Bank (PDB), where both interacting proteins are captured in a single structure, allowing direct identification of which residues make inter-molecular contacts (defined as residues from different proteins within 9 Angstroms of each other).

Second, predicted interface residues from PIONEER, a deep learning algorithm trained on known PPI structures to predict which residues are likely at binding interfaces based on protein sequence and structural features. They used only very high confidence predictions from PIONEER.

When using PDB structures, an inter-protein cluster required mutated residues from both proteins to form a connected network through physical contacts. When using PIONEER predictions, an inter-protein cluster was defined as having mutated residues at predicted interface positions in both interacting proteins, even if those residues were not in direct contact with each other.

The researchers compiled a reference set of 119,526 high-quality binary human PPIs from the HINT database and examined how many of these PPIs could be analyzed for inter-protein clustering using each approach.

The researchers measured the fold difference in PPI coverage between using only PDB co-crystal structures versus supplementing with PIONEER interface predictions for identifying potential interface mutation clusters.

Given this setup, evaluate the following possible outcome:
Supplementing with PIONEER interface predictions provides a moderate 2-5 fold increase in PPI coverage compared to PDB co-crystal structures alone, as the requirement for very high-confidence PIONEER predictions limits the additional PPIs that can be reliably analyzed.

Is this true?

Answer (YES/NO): NO